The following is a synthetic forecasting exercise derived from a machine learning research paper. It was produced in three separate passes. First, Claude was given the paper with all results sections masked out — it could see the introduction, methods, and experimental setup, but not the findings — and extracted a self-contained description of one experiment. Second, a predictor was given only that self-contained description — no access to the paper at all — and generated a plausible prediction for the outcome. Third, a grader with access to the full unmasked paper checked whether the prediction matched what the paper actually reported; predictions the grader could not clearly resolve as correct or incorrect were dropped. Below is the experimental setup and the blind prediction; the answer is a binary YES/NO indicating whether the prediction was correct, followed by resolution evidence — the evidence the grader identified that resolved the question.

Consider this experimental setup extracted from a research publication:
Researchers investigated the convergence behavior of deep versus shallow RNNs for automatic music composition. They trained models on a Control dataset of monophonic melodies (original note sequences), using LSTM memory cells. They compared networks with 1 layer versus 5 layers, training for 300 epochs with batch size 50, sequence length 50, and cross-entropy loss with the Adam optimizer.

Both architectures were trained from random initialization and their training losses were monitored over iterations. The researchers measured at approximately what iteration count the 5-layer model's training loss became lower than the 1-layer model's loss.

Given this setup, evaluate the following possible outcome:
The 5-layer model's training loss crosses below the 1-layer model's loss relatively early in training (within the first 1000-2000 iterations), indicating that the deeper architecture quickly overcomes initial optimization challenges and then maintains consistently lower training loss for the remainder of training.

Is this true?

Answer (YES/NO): NO